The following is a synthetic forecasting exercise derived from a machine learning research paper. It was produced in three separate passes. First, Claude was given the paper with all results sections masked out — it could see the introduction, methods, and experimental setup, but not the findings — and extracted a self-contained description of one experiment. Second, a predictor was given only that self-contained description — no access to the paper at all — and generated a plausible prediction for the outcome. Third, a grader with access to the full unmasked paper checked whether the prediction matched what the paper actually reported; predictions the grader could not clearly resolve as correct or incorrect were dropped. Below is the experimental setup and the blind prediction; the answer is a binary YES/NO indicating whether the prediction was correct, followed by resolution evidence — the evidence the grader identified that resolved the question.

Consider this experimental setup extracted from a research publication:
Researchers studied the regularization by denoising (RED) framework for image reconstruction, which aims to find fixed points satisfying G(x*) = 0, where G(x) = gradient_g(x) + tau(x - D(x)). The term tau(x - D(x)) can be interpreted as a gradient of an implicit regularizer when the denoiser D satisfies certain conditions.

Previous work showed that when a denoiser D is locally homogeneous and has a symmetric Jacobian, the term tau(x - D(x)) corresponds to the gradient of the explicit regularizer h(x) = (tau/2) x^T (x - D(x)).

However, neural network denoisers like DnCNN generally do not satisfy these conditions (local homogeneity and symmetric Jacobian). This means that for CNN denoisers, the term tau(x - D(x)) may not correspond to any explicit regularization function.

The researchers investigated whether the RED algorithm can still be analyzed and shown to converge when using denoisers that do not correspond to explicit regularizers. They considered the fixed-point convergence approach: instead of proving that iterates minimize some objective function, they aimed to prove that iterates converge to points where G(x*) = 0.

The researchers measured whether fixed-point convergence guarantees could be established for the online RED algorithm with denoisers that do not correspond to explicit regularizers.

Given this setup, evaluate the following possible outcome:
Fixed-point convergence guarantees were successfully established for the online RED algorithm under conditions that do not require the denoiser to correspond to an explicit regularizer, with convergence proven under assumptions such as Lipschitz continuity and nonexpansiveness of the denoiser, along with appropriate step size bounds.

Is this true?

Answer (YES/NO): YES